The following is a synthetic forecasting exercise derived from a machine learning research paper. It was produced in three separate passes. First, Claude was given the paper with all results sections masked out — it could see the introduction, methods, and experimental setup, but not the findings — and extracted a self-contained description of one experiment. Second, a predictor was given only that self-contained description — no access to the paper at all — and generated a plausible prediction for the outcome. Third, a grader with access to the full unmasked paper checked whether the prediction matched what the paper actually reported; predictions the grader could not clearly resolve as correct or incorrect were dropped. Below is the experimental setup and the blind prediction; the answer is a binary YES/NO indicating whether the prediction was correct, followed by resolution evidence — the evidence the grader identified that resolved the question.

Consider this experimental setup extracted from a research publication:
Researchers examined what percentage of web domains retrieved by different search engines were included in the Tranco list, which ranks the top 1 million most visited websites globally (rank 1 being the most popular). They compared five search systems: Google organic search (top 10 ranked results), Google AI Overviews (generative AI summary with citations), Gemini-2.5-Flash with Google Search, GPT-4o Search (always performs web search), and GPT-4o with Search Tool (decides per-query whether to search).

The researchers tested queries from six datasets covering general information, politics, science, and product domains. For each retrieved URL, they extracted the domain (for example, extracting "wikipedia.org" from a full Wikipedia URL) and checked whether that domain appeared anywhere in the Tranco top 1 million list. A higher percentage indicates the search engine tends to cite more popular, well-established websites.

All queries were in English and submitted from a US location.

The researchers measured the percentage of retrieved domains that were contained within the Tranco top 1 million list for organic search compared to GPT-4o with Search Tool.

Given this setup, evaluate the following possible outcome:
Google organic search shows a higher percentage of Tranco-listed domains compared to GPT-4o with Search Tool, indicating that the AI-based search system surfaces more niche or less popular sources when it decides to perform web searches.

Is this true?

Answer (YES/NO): YES